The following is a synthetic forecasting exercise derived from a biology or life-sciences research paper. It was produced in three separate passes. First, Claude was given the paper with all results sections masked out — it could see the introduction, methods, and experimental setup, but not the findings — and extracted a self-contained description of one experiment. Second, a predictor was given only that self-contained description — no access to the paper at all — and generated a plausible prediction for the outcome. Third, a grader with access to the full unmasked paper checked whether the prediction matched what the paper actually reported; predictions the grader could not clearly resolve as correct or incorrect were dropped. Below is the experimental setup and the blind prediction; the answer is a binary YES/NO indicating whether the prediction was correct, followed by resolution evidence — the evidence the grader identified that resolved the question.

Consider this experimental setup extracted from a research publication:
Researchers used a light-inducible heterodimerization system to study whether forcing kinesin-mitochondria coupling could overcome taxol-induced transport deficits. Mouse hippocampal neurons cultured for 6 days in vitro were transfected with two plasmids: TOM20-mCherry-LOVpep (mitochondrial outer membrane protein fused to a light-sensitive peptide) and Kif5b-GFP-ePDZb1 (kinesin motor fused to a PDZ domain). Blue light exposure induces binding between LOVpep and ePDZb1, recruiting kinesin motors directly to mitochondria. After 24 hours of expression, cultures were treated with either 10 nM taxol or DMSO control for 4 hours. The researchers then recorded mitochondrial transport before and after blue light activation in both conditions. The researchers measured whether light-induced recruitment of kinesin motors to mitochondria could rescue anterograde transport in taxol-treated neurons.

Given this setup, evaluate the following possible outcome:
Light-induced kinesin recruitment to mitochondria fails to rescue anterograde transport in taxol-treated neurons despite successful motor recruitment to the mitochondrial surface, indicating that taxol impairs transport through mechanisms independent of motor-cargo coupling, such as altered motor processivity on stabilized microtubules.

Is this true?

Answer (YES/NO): YES